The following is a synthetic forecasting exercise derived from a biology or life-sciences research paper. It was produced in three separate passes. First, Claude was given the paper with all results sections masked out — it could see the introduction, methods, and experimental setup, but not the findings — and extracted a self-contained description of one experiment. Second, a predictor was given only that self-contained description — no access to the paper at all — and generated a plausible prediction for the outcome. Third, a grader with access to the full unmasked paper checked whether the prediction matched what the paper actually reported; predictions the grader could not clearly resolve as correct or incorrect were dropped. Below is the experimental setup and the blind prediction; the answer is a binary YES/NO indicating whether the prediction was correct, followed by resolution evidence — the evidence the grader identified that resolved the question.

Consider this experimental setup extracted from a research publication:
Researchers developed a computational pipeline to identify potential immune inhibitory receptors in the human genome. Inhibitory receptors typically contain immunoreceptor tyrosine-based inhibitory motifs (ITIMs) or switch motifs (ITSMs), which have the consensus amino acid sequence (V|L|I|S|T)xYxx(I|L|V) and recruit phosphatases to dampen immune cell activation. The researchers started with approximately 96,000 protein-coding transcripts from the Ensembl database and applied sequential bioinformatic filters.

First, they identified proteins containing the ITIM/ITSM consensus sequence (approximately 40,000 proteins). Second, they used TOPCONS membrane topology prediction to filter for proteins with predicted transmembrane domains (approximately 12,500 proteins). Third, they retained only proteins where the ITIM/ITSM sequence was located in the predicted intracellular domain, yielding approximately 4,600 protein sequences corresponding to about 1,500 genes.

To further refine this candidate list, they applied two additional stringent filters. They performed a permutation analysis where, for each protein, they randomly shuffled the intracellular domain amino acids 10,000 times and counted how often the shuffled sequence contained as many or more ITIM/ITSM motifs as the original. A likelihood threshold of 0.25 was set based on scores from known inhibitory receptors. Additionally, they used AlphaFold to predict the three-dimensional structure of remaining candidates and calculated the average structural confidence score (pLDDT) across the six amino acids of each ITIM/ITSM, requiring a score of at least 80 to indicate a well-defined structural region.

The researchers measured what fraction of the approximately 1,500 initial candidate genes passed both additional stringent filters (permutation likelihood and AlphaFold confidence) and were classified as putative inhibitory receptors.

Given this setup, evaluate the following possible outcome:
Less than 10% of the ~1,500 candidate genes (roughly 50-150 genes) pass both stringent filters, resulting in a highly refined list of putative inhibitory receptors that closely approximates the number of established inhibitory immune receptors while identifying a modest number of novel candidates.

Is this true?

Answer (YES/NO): NO